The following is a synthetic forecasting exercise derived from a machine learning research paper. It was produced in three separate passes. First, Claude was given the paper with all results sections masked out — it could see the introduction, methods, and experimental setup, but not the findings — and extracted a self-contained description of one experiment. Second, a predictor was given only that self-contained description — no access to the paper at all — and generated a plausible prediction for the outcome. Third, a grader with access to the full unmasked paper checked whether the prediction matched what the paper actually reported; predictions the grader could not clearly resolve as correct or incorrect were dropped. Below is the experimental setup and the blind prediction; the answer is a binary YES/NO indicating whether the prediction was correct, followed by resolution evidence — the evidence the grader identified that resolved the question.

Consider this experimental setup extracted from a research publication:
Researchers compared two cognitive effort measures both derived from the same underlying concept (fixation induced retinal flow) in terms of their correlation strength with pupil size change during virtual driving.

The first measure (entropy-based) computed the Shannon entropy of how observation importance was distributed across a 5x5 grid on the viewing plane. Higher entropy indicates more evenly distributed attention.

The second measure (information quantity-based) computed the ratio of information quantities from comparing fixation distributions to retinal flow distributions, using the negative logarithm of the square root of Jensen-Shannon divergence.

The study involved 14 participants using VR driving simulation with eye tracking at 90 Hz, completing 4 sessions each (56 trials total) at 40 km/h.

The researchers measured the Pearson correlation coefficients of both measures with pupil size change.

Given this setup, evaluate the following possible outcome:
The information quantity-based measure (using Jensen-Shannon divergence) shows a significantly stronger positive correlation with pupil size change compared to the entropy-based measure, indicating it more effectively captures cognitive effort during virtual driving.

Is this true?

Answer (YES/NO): NO